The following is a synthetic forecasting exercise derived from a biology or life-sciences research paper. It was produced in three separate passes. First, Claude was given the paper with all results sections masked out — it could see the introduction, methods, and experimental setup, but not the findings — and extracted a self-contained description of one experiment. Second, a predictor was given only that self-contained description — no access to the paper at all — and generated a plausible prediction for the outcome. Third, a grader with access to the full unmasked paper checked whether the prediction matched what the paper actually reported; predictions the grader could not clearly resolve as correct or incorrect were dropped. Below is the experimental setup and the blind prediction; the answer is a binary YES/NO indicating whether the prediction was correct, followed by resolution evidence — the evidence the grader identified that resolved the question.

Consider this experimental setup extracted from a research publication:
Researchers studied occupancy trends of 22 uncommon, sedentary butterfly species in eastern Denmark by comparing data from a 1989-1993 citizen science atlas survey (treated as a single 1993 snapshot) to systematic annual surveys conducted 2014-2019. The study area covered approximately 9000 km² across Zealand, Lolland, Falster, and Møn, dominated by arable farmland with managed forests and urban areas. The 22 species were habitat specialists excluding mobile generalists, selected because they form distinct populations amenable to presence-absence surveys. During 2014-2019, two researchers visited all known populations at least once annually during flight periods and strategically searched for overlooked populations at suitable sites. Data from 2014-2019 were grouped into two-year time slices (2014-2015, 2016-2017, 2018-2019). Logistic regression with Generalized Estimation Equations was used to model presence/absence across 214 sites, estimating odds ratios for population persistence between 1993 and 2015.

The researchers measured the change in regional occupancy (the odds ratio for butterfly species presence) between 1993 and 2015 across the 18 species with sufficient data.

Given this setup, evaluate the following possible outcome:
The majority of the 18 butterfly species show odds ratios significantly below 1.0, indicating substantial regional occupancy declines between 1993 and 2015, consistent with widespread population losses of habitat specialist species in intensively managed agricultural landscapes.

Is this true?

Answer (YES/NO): YES